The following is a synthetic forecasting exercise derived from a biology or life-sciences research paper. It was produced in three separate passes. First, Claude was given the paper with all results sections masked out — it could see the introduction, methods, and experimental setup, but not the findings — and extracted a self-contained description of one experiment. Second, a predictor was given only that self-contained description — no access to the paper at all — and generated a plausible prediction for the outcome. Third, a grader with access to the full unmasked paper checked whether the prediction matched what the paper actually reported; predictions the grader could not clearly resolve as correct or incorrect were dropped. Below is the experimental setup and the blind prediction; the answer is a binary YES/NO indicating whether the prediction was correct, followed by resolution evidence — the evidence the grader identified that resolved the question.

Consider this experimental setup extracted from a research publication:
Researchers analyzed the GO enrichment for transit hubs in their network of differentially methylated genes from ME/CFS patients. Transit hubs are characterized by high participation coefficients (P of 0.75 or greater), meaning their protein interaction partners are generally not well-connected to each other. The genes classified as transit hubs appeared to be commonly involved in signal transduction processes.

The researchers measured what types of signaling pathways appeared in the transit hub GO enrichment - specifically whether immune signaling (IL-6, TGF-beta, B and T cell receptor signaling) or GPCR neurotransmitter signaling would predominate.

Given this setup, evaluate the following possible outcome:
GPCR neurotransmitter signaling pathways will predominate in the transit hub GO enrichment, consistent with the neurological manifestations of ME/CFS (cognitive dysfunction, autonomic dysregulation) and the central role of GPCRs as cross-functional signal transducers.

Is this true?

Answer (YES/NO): NO